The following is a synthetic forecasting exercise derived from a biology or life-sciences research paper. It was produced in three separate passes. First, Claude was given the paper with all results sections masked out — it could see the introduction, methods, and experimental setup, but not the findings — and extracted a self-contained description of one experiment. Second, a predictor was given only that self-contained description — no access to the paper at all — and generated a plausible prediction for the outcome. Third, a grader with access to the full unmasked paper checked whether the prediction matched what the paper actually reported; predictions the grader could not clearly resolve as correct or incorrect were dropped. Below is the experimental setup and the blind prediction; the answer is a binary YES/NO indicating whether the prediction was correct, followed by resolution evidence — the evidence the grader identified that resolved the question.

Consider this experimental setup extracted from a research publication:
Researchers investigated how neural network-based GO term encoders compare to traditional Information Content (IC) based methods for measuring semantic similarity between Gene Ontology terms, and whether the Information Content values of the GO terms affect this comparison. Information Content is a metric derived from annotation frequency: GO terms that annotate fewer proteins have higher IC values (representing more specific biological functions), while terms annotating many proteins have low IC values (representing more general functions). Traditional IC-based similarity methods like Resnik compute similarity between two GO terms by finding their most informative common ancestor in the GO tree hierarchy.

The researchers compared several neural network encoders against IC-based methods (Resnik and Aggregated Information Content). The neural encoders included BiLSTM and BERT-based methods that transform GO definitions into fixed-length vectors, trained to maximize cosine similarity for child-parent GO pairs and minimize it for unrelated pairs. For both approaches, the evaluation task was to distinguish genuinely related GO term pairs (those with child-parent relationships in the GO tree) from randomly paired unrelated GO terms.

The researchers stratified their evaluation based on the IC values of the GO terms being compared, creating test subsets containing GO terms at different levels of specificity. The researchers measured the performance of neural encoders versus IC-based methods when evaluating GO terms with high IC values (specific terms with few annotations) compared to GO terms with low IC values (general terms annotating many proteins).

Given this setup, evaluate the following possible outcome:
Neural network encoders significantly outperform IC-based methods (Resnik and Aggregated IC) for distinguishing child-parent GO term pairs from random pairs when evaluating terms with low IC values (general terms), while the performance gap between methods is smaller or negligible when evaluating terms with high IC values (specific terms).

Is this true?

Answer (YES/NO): NO